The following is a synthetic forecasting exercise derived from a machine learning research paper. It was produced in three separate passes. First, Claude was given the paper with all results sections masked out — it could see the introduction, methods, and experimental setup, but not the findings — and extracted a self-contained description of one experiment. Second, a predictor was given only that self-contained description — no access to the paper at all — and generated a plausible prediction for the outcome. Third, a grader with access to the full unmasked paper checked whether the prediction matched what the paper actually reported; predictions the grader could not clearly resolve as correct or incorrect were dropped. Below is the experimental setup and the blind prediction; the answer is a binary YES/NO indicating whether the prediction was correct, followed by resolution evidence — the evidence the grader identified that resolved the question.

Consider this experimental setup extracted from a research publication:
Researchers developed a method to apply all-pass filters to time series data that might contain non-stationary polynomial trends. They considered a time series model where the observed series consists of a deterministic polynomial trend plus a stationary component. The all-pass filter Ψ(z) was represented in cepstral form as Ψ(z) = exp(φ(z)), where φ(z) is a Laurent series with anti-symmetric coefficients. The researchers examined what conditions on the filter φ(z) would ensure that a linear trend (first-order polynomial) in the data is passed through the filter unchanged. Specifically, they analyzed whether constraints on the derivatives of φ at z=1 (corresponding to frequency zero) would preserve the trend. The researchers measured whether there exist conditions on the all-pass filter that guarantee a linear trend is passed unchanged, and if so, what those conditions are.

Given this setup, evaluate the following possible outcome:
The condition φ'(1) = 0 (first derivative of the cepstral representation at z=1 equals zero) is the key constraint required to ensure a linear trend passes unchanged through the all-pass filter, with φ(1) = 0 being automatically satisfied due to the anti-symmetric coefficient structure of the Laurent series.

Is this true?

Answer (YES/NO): NO